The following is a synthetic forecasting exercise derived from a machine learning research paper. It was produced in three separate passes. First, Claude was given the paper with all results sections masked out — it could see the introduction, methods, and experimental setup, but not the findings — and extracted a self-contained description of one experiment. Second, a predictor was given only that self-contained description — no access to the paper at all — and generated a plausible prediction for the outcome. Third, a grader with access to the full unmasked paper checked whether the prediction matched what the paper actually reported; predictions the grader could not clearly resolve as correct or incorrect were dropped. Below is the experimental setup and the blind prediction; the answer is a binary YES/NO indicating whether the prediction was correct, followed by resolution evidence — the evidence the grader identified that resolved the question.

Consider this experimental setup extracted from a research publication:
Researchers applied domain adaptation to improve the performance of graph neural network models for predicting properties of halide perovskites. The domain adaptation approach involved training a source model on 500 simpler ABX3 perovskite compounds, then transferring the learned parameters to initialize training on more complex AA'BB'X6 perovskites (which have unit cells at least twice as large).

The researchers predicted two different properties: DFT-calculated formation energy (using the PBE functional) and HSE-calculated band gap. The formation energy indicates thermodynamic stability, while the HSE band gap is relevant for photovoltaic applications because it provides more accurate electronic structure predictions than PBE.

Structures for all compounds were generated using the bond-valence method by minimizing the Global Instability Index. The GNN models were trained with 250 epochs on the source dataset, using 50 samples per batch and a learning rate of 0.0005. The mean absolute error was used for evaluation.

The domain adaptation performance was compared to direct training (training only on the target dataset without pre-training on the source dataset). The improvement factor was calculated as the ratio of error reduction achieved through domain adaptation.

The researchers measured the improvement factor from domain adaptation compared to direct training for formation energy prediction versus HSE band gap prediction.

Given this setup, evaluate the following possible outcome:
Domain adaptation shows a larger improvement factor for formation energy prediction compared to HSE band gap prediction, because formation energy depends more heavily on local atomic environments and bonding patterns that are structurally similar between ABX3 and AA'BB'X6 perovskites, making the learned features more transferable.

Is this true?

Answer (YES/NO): YES